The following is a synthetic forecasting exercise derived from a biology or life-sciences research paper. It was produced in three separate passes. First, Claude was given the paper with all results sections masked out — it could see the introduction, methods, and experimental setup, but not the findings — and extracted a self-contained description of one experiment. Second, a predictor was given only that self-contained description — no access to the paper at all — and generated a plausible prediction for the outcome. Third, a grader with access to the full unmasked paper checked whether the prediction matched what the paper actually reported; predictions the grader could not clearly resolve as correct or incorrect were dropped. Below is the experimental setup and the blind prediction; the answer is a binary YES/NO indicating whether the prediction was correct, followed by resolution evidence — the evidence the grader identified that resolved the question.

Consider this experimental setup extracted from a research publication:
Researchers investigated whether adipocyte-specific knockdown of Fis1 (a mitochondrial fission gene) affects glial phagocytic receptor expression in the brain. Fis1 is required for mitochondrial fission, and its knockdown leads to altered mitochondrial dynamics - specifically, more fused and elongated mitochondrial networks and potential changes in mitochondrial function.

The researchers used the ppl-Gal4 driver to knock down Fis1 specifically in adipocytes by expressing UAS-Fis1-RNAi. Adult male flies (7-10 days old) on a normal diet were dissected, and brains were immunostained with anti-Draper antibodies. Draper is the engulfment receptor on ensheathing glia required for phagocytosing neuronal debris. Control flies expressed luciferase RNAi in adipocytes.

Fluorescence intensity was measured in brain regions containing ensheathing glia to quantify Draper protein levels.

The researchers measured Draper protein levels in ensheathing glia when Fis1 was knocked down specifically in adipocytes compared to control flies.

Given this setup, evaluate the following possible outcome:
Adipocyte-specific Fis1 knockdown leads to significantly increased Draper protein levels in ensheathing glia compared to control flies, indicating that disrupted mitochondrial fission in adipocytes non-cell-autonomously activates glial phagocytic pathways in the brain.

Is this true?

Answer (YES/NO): NO